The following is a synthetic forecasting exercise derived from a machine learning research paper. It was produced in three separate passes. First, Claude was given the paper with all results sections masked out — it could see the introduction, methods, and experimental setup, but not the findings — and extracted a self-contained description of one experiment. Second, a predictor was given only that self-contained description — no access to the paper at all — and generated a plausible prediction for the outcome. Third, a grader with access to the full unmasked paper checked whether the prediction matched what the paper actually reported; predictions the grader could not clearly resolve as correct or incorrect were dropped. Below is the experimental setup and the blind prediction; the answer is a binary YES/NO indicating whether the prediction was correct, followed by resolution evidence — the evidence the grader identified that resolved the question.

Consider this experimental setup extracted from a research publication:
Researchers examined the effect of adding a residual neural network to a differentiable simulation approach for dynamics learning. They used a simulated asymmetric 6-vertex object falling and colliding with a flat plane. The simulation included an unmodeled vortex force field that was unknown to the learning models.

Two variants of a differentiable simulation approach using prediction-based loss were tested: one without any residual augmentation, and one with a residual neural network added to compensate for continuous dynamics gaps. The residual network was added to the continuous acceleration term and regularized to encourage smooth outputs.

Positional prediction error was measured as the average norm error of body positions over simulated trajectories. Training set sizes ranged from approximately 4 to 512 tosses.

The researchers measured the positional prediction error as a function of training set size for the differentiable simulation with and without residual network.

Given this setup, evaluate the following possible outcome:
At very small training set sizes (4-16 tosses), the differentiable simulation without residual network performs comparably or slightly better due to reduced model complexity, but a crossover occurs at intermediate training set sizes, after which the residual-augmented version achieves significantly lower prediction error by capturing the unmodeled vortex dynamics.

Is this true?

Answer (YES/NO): NO